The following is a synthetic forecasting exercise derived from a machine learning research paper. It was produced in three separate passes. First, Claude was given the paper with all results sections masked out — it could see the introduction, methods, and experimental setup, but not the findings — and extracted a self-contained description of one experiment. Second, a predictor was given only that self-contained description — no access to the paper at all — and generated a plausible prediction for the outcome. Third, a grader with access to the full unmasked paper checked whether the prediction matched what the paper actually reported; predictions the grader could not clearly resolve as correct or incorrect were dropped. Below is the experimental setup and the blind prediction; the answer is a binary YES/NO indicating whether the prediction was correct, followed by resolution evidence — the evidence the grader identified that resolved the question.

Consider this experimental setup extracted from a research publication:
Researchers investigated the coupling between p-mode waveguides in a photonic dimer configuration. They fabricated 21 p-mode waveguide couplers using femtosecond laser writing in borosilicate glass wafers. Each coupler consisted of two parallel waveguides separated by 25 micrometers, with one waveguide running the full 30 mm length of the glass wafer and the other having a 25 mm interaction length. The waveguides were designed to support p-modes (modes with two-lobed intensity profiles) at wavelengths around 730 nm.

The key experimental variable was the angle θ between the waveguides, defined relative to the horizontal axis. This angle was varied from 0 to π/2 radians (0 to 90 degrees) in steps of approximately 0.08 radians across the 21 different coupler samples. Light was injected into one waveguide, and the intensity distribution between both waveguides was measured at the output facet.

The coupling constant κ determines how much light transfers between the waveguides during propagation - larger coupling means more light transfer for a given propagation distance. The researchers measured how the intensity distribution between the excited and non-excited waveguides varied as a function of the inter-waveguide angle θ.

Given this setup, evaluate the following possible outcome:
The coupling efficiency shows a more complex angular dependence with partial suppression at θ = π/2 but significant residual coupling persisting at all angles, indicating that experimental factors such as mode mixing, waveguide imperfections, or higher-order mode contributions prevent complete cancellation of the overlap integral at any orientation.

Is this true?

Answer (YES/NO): NO